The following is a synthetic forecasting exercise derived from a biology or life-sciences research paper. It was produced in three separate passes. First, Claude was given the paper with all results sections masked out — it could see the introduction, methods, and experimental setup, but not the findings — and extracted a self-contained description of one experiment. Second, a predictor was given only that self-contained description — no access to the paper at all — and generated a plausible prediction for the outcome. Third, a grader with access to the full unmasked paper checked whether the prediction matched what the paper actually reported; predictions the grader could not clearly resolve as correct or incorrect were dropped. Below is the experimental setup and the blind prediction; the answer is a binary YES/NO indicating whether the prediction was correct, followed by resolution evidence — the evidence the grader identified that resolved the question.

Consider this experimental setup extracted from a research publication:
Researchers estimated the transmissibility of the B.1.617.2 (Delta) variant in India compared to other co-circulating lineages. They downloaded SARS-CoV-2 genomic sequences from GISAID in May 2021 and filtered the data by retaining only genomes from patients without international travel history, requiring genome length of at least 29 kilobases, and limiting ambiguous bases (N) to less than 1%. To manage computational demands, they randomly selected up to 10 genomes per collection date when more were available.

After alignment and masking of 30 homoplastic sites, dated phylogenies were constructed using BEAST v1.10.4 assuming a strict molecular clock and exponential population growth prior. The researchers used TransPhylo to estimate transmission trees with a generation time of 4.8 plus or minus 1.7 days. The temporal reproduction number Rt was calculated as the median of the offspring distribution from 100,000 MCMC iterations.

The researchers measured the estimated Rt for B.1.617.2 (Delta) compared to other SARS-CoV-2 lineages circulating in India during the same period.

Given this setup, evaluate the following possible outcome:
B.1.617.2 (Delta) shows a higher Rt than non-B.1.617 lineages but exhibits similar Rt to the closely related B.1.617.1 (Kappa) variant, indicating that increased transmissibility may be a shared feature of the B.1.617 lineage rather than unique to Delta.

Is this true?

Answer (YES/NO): NO